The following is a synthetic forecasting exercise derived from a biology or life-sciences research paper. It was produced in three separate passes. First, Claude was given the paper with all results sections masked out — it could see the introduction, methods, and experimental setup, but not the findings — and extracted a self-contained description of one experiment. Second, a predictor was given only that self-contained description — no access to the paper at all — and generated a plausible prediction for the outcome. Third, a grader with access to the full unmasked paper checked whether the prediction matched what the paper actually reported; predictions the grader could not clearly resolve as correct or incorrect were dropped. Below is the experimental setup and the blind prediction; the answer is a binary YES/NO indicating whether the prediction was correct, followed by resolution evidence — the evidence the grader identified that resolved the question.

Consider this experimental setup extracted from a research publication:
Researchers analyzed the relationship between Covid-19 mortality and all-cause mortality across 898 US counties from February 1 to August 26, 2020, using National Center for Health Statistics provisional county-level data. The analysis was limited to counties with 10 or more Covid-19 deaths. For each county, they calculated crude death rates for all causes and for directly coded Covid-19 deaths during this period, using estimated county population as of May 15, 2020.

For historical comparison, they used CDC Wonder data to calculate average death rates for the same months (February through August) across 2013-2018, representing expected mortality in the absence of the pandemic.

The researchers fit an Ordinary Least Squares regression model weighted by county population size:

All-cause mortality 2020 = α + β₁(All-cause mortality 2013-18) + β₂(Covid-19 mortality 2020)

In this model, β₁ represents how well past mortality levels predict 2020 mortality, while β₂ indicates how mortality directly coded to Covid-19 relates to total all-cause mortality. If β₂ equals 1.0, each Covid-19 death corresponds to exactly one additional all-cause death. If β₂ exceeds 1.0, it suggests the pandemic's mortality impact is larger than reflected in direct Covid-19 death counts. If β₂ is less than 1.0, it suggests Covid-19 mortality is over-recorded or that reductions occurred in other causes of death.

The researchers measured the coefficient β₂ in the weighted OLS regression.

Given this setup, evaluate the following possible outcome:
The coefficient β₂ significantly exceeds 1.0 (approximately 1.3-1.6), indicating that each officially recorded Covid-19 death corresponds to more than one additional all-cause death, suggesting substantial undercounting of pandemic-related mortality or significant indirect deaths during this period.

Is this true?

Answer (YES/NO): NO